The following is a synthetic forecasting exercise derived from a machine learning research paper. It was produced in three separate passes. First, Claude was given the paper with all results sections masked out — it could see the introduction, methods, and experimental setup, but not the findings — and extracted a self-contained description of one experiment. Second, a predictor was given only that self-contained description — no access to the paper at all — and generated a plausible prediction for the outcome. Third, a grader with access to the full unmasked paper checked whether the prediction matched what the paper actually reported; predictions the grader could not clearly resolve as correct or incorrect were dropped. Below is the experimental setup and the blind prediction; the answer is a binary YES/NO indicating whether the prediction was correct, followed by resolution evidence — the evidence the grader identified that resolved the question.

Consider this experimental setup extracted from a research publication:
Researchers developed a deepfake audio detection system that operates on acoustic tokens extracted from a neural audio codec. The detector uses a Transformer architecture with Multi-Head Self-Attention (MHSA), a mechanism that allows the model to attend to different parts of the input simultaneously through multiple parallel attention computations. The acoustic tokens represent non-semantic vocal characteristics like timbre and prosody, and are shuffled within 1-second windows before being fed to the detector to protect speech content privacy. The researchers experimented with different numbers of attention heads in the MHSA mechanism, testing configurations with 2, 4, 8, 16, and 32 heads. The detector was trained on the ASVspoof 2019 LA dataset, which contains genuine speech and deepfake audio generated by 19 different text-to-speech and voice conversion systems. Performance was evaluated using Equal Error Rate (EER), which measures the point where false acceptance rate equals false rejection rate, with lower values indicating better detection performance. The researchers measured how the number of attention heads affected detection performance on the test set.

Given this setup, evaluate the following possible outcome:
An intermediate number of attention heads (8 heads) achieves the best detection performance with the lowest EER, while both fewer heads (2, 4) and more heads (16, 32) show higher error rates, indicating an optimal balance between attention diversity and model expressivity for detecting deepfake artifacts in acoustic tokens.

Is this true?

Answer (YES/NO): YES